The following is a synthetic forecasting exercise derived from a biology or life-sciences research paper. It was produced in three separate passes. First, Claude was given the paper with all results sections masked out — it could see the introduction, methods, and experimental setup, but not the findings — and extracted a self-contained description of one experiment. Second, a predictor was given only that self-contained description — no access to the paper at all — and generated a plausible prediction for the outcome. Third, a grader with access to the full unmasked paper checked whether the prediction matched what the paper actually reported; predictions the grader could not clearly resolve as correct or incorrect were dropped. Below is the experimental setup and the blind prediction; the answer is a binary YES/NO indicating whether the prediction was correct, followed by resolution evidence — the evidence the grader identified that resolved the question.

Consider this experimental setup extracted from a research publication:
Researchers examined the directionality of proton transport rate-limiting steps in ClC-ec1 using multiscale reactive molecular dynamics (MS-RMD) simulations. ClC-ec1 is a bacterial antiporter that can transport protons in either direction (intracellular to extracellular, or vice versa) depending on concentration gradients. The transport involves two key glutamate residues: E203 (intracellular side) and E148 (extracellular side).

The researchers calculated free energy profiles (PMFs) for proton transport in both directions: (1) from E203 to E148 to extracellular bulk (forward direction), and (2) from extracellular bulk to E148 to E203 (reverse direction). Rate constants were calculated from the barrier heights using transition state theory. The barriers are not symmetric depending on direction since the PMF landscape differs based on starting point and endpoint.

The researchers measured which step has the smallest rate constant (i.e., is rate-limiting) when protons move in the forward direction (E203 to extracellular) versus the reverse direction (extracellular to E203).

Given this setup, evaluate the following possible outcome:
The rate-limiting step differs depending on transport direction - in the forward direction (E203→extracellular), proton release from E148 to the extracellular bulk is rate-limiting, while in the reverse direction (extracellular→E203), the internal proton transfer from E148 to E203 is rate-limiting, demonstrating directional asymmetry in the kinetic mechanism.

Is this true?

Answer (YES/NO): YES